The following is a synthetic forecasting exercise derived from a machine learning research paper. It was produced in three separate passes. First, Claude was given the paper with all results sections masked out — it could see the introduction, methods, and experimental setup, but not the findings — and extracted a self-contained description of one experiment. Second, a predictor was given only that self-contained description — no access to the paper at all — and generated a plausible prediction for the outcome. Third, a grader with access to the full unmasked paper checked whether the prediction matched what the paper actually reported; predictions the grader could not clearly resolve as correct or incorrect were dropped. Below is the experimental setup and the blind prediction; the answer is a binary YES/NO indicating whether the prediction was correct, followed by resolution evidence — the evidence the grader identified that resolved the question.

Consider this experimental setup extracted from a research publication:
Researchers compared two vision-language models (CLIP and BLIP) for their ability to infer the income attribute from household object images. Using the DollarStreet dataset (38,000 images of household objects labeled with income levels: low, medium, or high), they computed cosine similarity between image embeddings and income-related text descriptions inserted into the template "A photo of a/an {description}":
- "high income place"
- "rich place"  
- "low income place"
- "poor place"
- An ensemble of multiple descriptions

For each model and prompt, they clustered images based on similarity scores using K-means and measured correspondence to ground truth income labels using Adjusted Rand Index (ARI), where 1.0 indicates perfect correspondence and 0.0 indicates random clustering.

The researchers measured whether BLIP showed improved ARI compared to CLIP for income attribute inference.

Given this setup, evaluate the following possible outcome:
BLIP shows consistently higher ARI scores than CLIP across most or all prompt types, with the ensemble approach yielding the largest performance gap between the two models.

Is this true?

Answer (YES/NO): NO